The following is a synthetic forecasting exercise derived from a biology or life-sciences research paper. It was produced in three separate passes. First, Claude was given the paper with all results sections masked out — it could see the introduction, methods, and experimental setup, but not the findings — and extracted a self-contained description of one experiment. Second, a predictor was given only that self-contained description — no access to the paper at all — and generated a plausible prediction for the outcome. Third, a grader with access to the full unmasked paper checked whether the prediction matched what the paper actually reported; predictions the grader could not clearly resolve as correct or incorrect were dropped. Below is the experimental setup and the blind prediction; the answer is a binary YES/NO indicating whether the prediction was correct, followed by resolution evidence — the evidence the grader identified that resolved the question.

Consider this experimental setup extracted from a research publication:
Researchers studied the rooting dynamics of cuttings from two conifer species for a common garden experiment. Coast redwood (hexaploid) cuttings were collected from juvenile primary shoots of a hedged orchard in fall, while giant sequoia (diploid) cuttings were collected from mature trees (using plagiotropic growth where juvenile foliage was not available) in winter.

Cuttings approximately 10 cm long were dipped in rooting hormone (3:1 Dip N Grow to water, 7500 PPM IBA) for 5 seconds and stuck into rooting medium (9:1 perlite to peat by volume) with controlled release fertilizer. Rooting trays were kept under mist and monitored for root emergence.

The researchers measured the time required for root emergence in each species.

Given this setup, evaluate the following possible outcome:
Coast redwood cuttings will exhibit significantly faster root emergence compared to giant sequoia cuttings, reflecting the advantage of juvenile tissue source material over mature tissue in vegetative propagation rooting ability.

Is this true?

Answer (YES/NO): YES